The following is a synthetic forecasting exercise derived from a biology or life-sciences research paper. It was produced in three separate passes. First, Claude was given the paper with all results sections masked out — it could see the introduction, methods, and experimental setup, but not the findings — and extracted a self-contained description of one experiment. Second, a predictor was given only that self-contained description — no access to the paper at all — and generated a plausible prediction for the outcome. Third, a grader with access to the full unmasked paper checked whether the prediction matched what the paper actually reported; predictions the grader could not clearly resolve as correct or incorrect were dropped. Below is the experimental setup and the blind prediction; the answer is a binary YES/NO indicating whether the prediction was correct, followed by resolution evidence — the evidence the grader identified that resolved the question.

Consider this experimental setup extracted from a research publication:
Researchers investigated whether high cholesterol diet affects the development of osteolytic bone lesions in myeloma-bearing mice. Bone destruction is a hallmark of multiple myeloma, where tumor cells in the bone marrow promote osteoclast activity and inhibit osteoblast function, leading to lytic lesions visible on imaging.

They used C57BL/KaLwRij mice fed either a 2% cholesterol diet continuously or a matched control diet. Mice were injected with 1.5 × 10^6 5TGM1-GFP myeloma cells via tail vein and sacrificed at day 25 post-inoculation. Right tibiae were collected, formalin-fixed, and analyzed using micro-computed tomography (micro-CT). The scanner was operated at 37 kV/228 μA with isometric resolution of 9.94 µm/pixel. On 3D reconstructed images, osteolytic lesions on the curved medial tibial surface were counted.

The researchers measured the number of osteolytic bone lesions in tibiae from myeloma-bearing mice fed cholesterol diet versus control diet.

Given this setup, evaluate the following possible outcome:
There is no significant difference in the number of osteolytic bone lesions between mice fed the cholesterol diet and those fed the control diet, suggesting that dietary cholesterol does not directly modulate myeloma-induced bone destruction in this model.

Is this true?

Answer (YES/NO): NO